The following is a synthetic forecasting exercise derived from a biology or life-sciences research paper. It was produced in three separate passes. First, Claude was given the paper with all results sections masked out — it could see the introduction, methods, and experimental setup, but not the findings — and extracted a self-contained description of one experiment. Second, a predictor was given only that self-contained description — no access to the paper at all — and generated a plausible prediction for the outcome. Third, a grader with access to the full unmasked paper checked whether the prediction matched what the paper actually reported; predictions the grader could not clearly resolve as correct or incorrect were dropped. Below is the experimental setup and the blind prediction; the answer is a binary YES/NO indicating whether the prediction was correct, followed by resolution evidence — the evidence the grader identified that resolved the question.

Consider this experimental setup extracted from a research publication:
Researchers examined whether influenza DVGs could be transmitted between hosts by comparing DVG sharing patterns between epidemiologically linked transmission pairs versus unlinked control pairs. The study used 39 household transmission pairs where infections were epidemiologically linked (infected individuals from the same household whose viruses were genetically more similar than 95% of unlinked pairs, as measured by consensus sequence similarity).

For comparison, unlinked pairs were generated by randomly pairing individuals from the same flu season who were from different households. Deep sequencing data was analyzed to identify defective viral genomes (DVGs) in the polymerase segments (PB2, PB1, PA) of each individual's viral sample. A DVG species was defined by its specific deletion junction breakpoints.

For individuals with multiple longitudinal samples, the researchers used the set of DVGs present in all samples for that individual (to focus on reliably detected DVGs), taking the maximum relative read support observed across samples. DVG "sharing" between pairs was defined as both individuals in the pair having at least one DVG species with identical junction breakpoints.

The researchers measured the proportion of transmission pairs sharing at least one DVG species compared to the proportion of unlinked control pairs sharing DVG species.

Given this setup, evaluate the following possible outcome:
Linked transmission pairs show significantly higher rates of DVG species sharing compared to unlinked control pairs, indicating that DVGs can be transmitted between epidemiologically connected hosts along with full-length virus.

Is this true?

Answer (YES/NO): NO